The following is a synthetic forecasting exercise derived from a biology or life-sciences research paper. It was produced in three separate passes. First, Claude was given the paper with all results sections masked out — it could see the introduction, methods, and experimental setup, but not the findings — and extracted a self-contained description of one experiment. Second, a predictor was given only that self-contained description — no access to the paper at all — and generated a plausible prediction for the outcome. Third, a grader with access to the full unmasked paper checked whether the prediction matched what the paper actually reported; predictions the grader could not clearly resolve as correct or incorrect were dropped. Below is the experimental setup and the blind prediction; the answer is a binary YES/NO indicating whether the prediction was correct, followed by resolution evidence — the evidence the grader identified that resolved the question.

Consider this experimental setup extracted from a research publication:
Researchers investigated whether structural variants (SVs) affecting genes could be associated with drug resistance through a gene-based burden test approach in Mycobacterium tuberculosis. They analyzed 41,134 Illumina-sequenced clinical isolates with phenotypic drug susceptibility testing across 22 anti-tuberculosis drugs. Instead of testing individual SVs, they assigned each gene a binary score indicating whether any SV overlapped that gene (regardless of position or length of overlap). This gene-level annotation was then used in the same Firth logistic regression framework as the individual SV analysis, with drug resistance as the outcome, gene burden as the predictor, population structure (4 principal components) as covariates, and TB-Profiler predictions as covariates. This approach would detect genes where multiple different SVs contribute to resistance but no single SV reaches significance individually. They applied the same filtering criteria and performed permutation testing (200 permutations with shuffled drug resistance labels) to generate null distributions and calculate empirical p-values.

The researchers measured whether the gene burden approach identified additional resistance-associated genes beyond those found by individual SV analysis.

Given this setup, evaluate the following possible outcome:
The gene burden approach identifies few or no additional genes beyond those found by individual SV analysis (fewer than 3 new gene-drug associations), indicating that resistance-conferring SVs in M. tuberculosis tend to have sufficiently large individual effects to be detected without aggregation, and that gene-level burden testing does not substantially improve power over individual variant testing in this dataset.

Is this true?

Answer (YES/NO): NO